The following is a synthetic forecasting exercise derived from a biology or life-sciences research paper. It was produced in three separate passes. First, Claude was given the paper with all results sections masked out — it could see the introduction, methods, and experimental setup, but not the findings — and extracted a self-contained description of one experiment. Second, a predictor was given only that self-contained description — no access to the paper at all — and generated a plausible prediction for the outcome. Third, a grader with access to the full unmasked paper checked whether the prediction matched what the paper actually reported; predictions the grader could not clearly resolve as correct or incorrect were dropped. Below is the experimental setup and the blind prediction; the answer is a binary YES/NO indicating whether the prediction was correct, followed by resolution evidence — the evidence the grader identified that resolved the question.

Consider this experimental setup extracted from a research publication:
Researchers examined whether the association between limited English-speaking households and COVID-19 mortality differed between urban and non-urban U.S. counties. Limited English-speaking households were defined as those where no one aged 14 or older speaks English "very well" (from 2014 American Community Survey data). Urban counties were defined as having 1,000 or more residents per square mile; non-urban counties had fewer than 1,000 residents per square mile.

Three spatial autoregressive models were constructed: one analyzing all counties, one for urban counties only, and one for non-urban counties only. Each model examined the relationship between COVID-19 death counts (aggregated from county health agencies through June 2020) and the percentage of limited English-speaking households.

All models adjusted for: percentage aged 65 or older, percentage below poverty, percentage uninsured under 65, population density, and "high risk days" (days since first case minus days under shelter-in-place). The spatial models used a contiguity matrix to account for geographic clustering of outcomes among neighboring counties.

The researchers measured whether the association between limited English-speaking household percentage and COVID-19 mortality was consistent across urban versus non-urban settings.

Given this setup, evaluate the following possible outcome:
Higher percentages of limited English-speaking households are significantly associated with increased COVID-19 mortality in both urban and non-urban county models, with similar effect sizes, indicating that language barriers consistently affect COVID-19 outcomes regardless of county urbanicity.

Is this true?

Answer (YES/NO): NO